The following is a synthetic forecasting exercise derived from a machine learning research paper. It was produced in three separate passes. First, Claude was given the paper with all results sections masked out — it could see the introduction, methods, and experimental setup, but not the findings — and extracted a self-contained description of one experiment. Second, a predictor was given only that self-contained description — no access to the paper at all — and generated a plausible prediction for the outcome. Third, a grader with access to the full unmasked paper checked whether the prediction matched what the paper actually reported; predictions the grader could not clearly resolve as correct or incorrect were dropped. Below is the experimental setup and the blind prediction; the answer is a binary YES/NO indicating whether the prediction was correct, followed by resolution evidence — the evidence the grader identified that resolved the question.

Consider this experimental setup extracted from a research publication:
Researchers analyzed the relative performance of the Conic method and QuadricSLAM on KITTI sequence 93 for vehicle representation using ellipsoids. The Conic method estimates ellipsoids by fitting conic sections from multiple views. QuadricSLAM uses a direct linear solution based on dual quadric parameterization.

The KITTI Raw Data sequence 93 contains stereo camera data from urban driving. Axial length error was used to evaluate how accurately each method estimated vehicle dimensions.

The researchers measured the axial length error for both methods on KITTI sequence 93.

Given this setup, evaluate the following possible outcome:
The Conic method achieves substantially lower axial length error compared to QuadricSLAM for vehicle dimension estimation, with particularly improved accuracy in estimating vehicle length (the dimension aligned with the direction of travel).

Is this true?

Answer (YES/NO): NO